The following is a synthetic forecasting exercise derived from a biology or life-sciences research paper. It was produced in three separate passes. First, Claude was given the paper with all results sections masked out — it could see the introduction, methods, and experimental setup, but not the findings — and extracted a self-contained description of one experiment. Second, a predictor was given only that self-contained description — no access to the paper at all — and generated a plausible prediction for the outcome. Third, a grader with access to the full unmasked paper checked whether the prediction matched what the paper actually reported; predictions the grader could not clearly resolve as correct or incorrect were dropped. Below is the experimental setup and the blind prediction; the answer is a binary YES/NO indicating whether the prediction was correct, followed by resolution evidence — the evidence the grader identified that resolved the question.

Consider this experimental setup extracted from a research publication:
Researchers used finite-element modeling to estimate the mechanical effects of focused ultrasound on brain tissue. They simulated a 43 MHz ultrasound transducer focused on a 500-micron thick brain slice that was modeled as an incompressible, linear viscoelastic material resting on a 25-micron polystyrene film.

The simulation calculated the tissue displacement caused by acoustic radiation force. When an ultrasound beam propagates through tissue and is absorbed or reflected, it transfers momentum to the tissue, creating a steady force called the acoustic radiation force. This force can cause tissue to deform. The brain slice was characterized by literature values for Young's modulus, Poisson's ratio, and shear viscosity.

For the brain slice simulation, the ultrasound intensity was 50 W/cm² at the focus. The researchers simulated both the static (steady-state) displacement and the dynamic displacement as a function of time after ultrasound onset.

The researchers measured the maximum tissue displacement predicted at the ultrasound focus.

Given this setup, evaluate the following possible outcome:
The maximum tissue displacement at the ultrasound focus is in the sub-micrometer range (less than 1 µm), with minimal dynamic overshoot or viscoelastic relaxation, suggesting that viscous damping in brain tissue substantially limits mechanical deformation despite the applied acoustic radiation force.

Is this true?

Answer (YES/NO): NO